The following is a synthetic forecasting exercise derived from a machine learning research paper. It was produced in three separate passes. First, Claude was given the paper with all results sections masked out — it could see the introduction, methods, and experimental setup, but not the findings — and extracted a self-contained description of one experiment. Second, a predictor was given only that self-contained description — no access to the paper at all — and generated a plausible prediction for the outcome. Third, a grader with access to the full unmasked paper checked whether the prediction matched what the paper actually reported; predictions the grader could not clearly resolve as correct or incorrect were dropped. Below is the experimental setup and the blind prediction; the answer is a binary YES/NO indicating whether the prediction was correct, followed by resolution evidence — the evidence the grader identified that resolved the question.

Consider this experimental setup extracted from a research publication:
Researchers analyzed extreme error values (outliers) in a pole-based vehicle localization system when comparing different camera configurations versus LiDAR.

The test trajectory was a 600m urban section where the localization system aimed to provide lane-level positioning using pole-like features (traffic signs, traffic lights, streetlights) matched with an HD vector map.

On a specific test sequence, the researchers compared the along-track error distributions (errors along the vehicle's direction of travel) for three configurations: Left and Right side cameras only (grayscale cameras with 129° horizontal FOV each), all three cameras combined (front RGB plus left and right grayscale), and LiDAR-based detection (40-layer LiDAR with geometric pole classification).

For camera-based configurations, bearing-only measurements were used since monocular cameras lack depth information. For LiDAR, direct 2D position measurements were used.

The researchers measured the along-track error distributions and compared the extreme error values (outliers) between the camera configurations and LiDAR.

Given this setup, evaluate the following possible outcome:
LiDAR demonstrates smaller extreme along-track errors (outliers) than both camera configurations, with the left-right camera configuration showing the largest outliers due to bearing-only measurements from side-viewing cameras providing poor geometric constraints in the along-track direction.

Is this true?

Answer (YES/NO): NO